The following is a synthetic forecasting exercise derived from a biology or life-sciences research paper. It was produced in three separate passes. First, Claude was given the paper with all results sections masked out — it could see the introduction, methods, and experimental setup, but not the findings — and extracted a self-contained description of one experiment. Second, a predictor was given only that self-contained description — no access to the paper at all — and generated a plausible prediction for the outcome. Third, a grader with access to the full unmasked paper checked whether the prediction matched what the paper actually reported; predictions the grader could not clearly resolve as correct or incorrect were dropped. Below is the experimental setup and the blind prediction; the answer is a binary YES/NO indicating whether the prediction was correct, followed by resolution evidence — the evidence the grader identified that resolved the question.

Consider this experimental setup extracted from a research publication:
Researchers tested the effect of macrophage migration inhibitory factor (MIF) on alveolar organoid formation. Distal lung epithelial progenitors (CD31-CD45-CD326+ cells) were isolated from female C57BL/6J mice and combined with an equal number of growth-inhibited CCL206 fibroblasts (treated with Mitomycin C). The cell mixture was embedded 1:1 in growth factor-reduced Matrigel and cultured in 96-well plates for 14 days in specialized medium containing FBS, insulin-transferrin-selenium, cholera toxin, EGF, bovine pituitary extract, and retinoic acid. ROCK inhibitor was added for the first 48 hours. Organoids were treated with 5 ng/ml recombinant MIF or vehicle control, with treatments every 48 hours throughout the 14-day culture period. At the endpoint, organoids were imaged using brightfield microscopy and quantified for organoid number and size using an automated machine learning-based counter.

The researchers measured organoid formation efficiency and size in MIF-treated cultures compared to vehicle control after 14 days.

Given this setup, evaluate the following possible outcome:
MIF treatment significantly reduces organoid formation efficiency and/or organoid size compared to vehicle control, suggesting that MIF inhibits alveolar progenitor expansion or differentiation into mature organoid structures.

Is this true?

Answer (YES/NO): YES